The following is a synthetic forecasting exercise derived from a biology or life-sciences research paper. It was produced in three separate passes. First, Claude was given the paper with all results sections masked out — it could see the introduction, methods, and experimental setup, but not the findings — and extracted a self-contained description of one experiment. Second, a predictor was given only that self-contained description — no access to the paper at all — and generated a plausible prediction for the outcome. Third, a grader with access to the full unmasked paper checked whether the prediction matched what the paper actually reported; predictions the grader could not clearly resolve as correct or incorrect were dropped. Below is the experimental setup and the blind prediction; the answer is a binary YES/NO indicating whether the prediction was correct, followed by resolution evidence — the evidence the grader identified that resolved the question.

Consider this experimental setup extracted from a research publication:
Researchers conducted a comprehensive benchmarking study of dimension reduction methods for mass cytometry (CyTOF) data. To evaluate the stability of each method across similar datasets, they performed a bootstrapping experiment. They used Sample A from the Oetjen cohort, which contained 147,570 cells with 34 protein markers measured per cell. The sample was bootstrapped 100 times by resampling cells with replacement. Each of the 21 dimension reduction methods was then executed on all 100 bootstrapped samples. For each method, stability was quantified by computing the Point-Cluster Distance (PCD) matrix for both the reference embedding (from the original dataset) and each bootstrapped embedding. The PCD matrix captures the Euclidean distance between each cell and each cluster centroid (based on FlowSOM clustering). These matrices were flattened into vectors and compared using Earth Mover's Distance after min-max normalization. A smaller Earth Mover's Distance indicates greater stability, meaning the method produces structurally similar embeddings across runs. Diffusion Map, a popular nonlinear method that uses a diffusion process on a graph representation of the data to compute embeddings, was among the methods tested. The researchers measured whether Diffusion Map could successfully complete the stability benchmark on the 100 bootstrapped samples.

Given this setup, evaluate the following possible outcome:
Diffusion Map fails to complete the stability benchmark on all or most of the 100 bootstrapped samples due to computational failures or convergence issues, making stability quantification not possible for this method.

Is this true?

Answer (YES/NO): YES